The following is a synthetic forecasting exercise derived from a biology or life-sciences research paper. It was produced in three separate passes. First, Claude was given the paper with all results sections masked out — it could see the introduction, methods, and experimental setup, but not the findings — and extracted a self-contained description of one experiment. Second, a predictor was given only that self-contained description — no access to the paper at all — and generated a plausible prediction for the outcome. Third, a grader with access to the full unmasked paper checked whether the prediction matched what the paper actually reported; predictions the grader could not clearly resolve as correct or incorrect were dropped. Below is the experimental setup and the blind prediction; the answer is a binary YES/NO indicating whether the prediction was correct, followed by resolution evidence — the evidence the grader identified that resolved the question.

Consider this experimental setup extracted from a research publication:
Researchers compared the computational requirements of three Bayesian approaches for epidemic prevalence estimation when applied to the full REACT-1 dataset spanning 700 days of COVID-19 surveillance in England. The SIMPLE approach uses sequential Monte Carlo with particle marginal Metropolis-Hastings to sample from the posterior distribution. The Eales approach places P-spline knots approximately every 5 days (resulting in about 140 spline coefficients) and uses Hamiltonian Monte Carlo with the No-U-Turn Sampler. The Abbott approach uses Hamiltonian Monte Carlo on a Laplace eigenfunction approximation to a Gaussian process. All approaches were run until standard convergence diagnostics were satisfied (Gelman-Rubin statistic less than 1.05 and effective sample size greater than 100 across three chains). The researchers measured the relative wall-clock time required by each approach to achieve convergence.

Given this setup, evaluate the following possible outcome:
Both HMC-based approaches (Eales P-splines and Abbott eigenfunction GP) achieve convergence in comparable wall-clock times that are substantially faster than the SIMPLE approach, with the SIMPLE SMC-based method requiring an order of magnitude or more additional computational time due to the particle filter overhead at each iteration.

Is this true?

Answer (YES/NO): NO